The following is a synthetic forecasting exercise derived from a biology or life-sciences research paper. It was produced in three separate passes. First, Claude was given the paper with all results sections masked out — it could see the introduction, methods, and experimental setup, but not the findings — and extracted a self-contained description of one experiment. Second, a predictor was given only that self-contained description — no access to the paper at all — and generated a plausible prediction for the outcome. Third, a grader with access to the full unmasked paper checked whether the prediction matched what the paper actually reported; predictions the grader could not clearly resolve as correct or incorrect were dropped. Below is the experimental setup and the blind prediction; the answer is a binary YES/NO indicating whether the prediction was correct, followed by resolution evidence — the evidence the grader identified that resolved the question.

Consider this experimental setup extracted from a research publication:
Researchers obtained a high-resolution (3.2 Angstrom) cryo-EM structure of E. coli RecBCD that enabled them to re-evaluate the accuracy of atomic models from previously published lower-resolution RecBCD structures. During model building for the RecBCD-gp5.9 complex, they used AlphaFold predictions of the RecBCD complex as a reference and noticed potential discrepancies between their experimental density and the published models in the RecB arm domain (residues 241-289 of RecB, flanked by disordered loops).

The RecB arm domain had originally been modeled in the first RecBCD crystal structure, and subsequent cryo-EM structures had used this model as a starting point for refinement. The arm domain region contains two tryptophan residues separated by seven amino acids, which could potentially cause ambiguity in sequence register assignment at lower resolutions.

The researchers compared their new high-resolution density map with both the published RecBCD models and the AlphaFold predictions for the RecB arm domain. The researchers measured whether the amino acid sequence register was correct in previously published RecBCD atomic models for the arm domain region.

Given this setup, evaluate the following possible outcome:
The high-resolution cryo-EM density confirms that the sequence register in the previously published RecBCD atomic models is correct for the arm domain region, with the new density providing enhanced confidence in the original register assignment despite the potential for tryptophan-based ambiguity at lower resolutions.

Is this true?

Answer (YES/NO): NO